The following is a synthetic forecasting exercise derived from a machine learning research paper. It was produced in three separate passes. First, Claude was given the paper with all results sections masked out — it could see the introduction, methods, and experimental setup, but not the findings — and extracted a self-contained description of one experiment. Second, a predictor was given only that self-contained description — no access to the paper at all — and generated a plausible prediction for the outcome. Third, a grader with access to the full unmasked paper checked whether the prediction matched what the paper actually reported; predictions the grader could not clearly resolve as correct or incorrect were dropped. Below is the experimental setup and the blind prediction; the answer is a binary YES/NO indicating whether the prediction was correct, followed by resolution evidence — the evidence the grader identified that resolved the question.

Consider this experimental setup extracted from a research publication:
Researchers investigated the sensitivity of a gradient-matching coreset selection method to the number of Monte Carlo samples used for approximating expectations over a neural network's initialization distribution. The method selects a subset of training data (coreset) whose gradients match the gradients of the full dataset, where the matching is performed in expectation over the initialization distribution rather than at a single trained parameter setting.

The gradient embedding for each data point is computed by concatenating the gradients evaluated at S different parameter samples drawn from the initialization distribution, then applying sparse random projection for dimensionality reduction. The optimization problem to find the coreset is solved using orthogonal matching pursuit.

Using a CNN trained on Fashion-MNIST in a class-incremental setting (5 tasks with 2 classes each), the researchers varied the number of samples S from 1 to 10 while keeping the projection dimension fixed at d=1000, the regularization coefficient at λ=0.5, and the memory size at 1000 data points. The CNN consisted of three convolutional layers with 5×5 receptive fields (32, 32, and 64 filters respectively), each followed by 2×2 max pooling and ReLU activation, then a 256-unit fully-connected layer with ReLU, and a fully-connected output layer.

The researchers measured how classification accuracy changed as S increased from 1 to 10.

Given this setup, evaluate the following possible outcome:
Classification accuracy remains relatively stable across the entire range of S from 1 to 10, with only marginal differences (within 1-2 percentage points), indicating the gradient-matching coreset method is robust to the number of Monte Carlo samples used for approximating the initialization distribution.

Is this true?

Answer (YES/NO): NO